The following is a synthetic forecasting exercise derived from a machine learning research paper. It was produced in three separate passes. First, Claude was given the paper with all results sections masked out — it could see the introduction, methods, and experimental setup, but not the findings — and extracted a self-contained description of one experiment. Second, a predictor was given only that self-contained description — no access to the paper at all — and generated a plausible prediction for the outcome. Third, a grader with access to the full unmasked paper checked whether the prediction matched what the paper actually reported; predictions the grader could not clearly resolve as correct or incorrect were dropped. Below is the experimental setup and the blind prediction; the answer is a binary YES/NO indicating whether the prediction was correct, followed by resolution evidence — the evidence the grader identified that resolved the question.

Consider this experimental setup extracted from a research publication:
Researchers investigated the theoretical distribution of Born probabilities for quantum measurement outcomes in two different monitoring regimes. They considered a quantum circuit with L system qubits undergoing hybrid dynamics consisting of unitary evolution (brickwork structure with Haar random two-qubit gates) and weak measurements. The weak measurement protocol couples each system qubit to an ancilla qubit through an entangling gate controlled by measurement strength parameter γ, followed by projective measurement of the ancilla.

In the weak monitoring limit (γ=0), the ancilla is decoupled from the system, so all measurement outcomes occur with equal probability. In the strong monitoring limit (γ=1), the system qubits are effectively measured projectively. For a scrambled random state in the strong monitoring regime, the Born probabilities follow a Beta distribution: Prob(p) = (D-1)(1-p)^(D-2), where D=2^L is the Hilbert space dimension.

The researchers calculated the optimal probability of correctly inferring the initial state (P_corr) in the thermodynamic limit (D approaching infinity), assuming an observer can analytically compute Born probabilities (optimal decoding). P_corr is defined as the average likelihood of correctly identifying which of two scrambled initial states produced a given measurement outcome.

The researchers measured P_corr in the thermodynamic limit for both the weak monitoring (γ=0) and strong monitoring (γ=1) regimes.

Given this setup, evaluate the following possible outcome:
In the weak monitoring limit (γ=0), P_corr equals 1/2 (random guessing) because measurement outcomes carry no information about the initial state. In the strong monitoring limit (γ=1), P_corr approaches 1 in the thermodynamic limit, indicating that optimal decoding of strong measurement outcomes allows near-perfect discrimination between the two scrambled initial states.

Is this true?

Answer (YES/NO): NO